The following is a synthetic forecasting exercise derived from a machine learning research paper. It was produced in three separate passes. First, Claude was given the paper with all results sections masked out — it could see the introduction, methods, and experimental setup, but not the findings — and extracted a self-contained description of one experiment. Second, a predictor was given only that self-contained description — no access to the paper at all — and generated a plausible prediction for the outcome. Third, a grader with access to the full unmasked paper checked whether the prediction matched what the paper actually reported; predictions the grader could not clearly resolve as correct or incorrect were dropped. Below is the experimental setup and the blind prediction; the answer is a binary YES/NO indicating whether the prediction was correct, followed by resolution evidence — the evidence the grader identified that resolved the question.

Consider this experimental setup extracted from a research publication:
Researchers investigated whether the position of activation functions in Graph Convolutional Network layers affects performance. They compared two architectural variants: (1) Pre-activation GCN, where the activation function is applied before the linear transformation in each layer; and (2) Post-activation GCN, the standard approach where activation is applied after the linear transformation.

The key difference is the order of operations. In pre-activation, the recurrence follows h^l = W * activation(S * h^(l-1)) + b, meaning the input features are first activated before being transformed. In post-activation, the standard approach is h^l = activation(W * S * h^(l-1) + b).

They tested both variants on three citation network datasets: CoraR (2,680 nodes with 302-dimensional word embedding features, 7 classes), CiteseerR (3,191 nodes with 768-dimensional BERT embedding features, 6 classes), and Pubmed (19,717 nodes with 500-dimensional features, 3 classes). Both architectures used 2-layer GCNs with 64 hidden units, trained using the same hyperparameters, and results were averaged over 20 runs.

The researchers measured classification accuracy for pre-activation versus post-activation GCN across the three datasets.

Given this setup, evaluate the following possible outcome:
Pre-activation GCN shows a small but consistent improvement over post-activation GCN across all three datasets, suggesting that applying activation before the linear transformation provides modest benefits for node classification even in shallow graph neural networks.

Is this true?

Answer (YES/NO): NO